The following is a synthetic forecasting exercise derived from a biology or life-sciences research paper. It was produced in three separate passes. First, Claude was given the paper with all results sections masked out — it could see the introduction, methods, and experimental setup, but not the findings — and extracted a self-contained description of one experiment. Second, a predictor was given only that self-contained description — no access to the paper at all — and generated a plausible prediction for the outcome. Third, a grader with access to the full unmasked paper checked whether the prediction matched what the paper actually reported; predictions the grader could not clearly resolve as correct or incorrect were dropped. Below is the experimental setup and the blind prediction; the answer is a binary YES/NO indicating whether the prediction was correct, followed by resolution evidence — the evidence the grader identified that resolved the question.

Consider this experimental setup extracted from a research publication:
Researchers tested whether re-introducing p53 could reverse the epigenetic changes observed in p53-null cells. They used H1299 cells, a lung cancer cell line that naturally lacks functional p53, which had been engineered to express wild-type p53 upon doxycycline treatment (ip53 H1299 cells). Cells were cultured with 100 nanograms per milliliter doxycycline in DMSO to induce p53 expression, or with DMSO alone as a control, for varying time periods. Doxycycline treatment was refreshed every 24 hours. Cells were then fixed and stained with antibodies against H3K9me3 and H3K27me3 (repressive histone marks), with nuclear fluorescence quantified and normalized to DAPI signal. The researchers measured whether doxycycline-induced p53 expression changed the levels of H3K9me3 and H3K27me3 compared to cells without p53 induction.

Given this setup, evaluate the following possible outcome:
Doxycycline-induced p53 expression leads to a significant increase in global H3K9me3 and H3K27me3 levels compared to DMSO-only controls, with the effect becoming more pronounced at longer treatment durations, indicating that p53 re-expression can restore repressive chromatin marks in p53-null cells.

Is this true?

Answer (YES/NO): NO